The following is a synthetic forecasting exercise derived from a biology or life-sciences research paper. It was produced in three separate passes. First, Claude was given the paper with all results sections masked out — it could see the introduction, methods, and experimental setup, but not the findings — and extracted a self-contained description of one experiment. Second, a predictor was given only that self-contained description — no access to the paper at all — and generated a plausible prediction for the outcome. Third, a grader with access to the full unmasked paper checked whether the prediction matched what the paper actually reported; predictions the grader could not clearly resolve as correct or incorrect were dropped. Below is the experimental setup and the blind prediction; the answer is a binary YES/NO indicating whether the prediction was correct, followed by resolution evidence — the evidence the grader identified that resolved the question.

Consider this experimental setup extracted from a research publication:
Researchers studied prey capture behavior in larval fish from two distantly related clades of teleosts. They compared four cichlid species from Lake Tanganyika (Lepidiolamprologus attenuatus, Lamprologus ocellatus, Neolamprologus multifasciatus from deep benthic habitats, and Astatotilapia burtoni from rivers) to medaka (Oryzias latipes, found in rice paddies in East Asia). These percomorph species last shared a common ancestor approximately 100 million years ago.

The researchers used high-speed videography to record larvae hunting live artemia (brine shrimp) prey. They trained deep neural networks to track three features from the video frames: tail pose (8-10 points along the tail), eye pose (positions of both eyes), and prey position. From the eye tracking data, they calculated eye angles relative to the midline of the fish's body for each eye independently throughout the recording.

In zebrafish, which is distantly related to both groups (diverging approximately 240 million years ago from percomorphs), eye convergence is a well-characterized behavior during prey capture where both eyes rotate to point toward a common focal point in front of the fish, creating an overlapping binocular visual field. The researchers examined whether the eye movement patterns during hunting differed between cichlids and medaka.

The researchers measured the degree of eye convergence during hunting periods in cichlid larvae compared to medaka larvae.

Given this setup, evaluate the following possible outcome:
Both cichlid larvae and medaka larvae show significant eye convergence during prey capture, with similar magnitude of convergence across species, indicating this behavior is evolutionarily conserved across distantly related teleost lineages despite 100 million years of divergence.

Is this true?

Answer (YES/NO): NO